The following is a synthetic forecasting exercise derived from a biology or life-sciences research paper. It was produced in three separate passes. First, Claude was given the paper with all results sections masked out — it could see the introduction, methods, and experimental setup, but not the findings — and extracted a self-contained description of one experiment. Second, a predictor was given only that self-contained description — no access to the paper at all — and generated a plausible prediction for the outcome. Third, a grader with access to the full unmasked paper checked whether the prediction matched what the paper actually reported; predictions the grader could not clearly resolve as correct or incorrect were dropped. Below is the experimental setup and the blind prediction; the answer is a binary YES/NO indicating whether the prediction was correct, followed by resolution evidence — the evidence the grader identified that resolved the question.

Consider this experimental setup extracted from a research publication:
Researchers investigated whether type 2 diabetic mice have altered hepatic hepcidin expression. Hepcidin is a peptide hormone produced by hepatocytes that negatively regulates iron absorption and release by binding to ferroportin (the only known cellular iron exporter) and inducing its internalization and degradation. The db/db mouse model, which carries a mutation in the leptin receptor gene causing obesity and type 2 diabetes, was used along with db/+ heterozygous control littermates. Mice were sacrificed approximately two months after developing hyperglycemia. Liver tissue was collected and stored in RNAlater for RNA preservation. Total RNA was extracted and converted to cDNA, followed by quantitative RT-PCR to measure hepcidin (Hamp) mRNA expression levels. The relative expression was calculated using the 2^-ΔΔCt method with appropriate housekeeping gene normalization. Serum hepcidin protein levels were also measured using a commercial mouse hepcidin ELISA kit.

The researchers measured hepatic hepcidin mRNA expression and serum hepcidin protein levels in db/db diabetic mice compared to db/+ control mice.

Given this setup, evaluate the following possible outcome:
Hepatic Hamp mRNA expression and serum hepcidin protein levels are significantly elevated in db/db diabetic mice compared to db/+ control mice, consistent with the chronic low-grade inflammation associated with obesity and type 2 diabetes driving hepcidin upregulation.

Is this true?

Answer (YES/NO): NO